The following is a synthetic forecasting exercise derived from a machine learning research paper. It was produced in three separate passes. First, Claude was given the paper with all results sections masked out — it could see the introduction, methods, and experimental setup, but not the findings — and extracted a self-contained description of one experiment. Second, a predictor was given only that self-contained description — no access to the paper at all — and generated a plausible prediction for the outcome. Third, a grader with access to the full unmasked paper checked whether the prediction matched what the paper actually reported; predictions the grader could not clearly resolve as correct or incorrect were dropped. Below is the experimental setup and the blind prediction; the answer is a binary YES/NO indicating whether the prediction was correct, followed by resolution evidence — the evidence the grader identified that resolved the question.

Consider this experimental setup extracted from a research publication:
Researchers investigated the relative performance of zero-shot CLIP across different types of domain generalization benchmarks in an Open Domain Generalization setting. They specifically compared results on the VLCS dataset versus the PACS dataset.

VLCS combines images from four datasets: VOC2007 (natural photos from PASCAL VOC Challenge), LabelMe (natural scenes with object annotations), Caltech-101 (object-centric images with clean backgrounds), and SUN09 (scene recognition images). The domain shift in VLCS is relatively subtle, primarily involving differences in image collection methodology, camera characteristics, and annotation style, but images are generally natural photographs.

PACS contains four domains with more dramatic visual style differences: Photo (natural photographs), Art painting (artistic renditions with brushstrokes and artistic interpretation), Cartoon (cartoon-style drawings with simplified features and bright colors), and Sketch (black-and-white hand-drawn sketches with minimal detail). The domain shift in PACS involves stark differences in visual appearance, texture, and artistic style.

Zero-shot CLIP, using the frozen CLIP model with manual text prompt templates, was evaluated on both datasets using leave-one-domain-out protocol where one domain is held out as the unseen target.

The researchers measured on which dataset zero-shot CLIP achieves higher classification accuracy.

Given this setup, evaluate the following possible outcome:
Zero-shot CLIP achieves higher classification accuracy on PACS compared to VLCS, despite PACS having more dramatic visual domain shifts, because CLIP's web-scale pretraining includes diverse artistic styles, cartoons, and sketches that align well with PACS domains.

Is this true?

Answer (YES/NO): YES